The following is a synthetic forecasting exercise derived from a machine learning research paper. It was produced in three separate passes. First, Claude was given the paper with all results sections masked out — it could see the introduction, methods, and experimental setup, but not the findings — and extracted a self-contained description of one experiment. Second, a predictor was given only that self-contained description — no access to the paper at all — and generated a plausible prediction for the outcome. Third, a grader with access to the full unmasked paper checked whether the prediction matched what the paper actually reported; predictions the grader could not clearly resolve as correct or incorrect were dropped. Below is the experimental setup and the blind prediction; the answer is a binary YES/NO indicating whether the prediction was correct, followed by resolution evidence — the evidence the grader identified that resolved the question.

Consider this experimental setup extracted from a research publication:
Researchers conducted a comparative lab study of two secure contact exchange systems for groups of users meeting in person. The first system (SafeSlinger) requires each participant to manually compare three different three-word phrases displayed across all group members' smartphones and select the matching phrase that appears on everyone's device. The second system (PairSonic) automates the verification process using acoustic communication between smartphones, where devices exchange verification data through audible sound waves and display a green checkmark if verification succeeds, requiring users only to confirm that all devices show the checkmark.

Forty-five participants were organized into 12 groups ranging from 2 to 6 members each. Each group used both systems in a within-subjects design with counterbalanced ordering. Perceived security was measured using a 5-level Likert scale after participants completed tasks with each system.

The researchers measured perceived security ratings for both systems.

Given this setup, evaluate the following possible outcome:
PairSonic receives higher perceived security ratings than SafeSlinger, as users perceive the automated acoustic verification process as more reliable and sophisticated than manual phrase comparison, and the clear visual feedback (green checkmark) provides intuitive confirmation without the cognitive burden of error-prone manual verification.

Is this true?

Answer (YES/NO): NO